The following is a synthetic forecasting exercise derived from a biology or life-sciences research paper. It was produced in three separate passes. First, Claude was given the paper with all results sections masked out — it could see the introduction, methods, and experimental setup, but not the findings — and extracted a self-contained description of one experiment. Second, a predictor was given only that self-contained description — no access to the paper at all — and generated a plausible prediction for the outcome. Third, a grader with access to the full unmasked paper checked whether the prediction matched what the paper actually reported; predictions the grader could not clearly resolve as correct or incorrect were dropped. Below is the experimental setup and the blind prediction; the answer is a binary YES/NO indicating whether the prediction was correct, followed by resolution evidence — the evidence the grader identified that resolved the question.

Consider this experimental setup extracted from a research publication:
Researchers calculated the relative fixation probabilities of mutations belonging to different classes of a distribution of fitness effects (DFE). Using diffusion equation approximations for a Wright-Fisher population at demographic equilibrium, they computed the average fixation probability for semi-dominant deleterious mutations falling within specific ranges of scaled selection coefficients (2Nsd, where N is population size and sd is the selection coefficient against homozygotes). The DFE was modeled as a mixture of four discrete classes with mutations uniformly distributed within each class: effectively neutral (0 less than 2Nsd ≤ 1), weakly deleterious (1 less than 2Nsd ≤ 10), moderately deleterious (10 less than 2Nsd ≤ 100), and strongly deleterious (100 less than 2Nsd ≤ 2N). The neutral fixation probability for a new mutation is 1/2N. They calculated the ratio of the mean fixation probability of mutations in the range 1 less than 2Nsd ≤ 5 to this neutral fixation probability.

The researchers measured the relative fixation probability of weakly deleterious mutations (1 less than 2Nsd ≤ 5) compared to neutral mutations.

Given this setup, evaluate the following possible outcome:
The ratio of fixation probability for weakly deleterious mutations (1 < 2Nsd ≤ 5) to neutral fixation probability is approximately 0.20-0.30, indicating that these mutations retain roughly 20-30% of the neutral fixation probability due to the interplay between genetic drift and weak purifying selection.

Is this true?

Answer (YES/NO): YES